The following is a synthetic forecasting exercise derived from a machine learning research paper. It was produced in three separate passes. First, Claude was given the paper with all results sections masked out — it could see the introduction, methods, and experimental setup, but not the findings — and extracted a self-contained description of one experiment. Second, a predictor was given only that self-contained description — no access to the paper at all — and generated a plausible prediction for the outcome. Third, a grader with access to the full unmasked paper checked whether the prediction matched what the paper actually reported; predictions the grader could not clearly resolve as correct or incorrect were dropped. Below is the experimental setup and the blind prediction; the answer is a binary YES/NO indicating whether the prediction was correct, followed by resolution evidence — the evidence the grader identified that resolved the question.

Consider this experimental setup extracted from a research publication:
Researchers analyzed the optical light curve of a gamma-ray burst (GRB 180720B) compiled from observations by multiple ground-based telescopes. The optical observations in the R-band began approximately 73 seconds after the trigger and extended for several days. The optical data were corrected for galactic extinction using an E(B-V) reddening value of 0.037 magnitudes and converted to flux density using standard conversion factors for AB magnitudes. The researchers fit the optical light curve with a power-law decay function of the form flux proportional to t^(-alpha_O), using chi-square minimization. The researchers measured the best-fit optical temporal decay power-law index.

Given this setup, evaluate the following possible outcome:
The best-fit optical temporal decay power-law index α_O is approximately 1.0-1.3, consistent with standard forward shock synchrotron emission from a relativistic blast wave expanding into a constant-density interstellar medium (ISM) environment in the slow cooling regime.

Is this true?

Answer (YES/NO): YES